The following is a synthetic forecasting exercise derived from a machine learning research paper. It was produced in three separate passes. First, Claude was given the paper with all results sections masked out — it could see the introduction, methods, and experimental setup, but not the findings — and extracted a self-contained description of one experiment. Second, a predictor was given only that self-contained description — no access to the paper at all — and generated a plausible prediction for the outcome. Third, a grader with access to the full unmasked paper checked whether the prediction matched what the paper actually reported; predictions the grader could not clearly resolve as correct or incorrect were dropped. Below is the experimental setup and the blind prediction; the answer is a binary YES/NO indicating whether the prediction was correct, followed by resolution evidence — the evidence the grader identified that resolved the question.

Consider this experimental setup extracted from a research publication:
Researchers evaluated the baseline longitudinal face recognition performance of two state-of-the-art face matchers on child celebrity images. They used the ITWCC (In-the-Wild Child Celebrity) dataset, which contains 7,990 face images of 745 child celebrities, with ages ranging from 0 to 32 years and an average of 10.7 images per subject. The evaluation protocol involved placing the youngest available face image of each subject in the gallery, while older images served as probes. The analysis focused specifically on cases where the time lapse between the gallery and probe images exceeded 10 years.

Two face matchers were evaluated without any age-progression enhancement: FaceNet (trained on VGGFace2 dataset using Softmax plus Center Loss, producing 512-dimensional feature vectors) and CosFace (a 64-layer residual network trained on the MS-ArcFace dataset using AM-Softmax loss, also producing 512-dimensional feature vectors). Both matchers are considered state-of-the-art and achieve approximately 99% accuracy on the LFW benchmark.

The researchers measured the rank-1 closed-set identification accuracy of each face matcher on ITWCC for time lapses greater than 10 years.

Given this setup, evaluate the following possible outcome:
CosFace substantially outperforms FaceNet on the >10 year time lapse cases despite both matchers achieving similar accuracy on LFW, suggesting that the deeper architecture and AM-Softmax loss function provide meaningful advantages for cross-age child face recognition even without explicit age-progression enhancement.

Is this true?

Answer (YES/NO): YES